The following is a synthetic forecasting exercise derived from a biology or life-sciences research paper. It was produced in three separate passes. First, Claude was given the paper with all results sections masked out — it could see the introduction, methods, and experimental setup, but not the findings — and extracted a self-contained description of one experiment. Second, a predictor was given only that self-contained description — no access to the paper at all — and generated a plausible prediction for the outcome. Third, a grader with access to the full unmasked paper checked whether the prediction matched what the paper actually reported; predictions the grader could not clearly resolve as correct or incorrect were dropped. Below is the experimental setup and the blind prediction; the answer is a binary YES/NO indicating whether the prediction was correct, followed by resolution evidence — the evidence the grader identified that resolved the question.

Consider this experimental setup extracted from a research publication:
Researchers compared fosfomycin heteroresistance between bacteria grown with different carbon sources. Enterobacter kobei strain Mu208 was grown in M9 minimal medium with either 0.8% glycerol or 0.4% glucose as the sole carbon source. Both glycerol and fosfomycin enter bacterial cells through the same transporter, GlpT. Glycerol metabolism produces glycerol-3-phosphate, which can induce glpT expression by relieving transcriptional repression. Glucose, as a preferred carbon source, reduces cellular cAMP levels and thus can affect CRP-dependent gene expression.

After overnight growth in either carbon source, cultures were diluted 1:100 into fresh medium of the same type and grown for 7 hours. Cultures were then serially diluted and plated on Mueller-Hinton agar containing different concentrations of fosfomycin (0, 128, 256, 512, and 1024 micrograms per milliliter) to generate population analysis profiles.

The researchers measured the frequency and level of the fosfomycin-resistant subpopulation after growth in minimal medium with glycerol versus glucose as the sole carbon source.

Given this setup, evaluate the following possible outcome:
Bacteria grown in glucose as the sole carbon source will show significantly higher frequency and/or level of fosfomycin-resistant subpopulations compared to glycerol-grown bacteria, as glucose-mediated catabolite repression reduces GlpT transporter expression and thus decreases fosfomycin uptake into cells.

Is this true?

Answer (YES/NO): YES